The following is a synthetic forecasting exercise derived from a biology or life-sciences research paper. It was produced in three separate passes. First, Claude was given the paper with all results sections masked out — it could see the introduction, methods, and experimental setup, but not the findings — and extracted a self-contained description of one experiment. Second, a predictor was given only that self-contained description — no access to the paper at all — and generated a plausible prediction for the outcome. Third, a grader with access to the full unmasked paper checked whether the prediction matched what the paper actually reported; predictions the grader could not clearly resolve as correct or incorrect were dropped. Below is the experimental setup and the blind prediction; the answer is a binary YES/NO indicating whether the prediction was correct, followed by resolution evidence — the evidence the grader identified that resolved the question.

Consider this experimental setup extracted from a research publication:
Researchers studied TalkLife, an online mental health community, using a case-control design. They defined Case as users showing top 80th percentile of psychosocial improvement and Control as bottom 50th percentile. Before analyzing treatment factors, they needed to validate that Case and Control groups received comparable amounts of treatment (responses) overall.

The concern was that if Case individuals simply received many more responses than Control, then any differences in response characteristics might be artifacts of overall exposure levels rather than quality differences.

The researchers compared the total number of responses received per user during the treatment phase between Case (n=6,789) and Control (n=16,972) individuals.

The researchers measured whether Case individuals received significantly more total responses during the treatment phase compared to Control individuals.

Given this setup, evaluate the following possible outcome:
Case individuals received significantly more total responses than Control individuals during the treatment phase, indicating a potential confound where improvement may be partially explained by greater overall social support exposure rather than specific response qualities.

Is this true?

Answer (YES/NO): NO